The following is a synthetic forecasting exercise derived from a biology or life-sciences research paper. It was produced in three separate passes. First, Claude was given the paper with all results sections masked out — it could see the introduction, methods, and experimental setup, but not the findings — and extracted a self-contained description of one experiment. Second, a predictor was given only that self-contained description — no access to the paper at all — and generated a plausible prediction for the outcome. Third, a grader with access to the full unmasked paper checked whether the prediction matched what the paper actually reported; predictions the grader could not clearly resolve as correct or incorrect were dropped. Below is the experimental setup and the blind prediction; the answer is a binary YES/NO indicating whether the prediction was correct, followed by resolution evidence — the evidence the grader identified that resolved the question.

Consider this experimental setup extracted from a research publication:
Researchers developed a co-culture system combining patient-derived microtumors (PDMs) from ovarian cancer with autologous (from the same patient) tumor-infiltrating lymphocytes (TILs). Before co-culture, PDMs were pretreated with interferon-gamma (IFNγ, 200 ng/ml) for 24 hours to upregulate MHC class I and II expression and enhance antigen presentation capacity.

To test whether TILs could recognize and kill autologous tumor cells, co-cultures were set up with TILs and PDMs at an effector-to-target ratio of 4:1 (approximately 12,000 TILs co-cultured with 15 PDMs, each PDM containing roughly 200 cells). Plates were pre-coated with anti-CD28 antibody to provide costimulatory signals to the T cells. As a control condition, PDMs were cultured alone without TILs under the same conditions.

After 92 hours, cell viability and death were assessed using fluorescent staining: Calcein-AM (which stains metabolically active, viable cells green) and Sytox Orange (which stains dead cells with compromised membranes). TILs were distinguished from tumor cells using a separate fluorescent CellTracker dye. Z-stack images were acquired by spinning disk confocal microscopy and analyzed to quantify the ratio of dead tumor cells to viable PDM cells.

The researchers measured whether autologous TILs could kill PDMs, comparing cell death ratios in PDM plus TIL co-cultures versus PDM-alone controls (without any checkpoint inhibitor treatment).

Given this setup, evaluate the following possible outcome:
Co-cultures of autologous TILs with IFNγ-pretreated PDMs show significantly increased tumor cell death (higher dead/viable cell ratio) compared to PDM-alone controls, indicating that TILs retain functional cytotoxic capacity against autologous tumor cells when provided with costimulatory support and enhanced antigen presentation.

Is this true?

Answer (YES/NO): YES